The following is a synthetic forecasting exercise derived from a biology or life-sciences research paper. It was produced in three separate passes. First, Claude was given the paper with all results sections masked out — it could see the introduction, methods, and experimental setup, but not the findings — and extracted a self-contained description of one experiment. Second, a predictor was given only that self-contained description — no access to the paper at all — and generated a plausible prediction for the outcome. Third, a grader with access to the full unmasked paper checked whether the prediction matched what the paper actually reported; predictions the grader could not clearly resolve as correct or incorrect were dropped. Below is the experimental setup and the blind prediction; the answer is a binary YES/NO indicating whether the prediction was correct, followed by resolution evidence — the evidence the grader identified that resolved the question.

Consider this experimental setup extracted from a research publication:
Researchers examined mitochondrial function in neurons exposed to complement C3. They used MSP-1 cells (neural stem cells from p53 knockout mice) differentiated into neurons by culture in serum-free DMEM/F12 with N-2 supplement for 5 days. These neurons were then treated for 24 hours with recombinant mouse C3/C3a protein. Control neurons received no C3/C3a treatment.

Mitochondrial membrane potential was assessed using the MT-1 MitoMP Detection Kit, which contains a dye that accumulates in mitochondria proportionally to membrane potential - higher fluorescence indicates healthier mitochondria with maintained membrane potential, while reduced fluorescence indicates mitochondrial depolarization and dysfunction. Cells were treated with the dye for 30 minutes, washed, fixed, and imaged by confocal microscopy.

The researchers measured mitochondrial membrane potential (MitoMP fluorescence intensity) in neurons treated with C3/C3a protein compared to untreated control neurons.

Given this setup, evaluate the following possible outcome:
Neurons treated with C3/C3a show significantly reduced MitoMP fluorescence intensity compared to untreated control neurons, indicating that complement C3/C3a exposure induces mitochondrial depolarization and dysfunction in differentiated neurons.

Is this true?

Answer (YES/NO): YES